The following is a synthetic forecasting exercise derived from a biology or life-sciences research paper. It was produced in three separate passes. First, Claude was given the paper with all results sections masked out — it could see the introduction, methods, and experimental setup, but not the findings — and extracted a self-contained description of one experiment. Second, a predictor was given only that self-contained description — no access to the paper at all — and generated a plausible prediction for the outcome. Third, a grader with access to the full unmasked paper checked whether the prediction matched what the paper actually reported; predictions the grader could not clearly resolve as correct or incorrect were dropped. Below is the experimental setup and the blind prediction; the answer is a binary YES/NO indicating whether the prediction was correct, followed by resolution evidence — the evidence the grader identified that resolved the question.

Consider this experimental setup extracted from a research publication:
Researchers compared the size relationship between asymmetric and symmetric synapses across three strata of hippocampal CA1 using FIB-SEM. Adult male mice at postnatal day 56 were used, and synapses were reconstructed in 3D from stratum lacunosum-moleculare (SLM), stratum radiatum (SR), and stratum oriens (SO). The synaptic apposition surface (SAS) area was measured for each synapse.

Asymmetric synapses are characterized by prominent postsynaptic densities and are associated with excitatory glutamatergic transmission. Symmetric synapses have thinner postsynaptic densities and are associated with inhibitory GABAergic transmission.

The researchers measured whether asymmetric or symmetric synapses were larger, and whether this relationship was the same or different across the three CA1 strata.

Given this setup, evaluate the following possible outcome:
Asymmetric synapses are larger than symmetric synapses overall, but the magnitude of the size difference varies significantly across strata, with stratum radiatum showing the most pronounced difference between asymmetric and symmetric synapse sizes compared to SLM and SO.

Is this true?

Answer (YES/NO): NO